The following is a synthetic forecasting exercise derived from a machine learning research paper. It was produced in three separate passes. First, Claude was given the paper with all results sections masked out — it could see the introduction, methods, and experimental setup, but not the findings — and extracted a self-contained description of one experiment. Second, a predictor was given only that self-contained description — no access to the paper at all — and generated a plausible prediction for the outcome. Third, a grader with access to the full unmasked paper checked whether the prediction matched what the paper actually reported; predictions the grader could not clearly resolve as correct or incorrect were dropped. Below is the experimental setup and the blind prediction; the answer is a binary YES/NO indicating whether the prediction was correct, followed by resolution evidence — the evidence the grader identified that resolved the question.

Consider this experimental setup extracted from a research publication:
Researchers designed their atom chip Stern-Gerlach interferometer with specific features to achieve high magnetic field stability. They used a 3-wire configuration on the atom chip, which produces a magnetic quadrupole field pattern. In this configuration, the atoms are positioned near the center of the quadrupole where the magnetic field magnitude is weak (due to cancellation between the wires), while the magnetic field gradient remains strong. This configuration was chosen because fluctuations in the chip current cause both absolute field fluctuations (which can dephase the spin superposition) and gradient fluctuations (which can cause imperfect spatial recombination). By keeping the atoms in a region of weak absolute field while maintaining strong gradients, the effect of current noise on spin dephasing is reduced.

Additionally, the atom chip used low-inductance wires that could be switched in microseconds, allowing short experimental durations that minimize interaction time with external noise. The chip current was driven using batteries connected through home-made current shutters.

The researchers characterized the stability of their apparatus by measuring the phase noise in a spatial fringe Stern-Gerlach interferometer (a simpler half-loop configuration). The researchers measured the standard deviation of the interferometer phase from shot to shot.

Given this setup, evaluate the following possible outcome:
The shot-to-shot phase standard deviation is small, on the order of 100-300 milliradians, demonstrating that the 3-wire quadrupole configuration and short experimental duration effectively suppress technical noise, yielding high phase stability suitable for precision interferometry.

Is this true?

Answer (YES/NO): YES